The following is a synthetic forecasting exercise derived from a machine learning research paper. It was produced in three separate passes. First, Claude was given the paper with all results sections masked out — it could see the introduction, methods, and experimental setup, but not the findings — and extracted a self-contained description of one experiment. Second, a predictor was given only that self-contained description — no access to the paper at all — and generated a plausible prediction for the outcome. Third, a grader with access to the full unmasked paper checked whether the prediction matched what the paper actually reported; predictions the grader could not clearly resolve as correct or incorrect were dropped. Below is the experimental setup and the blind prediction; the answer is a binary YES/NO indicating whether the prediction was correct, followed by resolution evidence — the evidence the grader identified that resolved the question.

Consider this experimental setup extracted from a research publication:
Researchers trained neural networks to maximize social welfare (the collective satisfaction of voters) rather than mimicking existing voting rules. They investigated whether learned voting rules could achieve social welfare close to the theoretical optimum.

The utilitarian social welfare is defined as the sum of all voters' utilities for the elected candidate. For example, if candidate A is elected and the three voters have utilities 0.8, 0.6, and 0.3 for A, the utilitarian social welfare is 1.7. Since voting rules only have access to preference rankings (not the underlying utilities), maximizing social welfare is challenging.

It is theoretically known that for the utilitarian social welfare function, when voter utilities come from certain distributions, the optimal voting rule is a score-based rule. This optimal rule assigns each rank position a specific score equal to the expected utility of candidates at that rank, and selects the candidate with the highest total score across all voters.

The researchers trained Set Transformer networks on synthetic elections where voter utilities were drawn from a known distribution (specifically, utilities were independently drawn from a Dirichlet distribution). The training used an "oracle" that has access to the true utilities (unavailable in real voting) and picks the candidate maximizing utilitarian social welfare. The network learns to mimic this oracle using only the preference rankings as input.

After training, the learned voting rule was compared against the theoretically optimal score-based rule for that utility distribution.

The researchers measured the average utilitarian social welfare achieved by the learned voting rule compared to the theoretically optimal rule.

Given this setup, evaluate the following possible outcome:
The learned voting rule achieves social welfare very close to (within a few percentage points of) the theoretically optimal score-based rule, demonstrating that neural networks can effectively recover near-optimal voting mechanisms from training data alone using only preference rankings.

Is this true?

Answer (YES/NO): YES